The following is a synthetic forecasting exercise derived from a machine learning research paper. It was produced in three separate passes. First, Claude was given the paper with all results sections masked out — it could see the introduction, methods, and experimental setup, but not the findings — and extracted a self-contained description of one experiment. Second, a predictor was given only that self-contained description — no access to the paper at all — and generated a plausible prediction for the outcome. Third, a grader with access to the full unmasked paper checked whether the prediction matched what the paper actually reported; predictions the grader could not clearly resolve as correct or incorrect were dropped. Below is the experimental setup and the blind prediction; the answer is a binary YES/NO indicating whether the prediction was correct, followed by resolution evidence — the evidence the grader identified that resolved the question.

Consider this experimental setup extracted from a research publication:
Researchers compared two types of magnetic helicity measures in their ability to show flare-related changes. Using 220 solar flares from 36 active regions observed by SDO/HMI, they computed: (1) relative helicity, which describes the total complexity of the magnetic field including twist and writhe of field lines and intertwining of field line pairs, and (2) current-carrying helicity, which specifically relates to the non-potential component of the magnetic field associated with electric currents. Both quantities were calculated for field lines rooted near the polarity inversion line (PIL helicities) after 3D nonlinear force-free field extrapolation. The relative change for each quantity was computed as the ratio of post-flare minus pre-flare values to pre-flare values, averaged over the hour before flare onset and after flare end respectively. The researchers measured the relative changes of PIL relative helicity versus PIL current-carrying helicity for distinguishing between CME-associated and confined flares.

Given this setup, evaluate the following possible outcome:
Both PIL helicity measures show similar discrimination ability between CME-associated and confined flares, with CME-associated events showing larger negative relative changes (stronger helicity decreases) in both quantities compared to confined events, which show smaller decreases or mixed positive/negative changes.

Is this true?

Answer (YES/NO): NO